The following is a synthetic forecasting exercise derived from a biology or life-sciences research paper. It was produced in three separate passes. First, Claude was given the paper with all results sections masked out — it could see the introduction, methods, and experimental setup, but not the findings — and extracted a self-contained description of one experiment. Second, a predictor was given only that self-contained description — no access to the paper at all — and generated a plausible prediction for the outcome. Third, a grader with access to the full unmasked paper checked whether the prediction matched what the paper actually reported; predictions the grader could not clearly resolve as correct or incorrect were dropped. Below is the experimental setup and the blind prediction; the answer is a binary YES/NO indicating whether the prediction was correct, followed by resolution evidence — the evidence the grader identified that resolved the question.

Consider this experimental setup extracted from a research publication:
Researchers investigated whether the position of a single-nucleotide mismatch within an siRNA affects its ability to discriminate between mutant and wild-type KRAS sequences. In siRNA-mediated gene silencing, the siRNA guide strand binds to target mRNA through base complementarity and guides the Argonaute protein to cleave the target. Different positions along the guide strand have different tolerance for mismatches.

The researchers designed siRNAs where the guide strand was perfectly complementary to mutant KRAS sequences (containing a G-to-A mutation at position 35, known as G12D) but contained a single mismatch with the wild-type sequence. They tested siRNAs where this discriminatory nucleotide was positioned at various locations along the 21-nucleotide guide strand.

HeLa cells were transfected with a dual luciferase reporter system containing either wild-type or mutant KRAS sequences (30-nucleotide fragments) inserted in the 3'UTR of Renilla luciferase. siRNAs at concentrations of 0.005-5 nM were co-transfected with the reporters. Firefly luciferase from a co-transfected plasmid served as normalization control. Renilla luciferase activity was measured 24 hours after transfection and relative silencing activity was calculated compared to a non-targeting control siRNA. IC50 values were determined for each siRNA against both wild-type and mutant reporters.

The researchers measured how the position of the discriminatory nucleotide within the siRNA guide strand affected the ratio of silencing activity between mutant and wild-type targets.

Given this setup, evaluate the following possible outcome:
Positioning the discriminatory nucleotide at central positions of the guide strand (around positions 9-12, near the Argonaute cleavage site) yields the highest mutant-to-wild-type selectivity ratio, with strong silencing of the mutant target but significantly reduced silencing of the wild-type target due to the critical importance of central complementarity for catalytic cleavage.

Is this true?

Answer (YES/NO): NO